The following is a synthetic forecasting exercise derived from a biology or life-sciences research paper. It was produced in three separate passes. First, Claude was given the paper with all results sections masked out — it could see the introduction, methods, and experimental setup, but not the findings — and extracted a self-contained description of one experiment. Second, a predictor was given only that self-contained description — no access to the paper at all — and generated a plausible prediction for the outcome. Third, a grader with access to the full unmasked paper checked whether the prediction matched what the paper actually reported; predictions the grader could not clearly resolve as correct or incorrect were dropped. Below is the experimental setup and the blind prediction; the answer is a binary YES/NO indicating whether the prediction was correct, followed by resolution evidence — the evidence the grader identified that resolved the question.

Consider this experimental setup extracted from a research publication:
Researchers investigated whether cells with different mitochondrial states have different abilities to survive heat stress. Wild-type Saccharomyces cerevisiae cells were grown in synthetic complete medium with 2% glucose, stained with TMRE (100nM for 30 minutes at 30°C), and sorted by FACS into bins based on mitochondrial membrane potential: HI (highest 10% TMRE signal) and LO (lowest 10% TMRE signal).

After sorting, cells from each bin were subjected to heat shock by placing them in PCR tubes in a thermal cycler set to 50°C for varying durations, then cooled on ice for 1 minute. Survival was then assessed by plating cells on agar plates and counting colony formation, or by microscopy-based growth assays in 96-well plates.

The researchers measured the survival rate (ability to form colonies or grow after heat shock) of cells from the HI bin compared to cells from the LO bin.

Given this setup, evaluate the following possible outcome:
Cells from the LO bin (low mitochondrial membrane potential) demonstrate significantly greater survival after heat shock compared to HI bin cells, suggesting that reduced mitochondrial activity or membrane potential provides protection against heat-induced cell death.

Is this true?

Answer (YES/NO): YES